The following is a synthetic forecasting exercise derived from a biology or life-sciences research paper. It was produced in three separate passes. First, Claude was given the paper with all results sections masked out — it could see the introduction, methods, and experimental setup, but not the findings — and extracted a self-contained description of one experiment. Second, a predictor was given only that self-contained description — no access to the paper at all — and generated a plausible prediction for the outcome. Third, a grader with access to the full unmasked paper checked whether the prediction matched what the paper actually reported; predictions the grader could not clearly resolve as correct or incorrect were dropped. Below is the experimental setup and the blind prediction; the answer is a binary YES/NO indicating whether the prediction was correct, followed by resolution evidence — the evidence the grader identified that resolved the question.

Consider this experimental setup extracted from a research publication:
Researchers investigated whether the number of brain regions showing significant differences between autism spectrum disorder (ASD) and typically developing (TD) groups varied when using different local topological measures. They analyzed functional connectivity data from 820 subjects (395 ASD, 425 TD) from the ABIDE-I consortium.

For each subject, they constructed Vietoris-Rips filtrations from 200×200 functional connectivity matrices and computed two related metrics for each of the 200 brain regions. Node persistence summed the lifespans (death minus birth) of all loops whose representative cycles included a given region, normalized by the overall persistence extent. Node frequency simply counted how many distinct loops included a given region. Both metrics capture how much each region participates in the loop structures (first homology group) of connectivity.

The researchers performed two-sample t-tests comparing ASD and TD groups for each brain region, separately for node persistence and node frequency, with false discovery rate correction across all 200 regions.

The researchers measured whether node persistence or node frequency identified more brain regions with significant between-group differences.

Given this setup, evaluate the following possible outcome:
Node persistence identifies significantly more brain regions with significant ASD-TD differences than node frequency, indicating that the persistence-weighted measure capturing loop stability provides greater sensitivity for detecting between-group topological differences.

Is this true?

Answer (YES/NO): NO